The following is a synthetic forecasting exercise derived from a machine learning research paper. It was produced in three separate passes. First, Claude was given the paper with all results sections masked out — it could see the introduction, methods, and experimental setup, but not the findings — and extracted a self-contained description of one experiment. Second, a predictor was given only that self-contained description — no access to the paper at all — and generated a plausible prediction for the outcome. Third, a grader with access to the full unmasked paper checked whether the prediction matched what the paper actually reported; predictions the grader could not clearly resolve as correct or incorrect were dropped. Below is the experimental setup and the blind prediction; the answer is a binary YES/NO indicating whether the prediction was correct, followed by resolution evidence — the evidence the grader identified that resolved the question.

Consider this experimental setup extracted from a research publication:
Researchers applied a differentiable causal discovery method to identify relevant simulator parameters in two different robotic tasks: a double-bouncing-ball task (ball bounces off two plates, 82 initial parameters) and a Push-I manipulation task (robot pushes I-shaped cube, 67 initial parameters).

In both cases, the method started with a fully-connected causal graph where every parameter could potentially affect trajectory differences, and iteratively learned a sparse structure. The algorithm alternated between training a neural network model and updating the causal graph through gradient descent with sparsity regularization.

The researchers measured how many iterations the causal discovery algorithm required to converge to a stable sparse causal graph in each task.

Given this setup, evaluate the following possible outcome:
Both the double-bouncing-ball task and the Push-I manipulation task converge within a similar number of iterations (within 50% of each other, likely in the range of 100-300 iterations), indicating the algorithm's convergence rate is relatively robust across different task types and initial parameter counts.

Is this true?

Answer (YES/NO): NO